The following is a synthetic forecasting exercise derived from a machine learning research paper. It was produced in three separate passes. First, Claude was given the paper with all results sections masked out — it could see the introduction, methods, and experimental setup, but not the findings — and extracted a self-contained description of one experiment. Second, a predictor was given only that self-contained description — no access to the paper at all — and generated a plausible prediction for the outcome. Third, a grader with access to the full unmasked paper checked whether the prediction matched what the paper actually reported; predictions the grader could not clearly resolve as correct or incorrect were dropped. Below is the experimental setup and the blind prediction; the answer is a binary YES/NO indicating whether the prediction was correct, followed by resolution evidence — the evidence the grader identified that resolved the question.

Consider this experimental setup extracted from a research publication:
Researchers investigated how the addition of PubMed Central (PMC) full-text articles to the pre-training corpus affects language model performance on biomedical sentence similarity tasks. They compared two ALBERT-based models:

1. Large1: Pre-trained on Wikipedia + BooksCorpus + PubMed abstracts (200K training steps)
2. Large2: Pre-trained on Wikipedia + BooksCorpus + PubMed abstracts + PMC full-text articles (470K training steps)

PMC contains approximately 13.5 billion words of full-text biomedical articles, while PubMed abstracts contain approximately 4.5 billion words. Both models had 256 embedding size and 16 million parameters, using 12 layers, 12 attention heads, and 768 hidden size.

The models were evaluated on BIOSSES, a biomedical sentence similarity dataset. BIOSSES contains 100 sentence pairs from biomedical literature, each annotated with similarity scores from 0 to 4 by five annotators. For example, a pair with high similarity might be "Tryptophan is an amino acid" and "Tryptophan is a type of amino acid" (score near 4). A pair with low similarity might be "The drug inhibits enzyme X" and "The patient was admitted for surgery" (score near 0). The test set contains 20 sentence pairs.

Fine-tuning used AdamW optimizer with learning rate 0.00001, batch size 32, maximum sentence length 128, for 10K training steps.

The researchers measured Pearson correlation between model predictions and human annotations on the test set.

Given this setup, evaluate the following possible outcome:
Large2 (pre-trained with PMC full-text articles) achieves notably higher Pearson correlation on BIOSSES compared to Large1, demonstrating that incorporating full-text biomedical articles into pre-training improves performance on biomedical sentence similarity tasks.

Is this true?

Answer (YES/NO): NO